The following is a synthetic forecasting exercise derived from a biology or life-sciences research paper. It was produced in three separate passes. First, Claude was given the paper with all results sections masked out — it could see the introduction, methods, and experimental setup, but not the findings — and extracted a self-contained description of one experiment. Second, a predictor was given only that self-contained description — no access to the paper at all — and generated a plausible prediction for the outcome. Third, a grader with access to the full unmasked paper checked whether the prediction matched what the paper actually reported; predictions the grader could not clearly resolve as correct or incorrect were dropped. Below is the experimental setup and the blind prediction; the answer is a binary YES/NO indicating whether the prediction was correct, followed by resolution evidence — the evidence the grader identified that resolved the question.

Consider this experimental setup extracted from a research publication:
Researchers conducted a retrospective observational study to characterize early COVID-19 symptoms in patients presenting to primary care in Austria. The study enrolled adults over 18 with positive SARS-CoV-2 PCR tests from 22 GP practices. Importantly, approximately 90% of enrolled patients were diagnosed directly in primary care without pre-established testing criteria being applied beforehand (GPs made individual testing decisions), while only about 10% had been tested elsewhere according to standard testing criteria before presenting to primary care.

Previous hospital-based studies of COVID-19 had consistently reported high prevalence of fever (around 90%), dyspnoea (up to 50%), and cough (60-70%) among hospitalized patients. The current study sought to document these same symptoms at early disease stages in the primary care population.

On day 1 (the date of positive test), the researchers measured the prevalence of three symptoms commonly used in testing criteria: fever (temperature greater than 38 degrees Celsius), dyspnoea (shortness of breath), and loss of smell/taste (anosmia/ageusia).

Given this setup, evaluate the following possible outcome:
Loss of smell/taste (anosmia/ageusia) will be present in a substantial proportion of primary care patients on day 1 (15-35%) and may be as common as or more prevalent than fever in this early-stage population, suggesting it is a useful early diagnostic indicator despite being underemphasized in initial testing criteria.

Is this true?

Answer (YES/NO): NO